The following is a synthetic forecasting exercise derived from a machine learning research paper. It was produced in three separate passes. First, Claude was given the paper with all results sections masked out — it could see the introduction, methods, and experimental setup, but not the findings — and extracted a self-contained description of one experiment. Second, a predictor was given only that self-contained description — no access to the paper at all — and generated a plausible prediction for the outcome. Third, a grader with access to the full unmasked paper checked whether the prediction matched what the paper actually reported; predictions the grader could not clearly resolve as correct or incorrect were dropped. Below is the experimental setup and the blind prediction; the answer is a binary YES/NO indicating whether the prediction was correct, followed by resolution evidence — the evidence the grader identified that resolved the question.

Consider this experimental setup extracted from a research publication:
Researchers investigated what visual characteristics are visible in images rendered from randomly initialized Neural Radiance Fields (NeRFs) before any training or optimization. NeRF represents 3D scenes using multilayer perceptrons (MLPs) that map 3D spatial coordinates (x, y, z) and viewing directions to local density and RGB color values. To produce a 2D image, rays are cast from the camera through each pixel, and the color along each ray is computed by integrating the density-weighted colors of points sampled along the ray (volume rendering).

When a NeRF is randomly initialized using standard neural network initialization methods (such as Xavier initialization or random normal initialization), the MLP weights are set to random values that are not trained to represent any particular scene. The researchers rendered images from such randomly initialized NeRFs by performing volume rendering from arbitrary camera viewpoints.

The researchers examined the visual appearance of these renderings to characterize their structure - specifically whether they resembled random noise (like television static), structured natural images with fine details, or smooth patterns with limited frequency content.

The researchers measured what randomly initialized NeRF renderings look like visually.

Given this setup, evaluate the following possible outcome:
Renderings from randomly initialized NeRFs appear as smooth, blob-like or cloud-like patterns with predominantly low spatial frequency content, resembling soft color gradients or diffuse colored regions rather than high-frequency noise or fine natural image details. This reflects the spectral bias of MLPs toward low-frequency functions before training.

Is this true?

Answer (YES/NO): YES